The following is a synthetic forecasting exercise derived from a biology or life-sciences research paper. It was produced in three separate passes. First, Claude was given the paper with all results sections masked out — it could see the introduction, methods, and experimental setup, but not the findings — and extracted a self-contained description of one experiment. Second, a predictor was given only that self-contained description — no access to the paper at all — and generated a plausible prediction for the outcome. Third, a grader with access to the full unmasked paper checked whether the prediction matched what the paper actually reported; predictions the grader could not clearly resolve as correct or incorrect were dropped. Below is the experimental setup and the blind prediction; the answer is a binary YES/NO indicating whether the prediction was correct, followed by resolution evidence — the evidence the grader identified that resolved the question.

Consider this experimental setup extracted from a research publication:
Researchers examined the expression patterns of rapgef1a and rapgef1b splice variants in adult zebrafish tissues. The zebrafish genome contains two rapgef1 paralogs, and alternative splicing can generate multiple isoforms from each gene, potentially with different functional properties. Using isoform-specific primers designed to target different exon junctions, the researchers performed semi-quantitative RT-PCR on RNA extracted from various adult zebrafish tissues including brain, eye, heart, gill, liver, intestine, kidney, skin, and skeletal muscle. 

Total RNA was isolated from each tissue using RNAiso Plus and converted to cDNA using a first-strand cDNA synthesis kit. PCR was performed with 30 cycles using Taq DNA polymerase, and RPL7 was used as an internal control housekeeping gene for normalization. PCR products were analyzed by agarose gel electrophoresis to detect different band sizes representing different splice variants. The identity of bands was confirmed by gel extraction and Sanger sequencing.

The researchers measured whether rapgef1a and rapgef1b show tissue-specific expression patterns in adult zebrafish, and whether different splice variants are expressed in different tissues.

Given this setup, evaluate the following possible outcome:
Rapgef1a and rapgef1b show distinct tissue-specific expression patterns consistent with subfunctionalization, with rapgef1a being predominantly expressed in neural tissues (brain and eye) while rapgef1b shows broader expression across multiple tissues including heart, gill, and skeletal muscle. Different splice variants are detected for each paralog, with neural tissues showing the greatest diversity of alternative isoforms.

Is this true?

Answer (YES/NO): NO